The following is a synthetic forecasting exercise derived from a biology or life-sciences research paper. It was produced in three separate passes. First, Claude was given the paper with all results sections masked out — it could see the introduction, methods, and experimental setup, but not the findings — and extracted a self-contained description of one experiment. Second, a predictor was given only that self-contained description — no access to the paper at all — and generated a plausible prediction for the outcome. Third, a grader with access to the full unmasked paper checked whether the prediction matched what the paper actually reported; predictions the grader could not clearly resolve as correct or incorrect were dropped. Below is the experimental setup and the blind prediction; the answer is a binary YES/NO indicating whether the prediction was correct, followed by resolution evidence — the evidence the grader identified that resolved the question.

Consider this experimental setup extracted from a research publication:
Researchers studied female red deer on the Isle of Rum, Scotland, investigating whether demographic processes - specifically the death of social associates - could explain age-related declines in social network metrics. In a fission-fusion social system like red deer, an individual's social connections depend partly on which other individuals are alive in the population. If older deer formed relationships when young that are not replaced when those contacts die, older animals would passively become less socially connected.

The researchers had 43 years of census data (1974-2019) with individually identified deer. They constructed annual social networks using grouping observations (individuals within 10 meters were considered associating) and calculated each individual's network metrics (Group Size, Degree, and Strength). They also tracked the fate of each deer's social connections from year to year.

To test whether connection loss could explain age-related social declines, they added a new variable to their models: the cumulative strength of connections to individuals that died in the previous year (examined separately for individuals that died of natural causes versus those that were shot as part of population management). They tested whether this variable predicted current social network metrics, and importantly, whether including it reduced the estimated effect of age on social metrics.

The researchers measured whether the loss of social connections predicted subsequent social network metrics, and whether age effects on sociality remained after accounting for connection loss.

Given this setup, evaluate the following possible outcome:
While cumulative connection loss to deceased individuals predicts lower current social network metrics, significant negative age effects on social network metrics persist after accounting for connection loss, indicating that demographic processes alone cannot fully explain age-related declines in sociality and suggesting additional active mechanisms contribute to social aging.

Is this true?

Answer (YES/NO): NO